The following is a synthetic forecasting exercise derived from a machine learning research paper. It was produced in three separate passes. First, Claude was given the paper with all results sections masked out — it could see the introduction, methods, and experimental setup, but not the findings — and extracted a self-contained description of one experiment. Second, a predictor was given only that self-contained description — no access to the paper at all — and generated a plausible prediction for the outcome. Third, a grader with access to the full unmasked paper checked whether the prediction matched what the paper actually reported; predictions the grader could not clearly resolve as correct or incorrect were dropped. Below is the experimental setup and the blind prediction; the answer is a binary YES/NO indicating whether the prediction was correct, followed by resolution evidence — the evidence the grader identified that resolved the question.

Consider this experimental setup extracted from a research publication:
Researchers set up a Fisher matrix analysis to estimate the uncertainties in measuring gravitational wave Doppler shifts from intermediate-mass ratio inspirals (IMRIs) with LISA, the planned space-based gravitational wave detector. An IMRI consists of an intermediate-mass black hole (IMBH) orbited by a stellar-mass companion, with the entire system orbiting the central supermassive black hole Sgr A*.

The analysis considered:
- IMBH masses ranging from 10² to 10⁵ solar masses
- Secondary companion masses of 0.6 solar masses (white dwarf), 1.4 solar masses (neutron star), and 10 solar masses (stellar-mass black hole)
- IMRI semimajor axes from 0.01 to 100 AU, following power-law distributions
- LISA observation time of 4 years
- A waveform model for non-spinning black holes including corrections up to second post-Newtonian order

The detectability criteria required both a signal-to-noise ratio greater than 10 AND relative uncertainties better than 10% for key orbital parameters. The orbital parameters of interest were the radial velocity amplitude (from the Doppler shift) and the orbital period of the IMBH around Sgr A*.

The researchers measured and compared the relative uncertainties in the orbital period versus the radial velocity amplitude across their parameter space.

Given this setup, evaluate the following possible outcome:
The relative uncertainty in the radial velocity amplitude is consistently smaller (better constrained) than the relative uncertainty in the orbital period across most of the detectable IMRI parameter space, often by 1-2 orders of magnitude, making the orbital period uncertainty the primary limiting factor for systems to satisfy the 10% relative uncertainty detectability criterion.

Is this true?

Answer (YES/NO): NO